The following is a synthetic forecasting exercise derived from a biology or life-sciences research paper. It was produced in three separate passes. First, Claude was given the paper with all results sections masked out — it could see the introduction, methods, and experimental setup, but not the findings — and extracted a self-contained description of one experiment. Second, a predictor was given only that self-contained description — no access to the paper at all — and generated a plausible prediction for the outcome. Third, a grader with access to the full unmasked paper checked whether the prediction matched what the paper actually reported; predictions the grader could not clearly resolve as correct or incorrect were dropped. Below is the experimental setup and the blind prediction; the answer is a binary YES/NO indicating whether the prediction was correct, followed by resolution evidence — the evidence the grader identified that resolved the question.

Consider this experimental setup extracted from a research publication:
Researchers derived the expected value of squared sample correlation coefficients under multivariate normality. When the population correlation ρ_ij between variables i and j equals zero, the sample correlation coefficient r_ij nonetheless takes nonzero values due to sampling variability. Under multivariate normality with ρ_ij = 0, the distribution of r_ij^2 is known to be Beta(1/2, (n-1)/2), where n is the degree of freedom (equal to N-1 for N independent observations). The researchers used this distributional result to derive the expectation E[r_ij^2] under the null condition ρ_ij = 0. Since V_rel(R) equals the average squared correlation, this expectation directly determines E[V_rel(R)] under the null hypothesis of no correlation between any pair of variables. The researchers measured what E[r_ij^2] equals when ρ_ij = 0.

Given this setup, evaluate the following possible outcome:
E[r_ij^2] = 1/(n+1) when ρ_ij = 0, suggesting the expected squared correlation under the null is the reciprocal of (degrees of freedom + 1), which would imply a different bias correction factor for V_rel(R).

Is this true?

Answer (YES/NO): NO